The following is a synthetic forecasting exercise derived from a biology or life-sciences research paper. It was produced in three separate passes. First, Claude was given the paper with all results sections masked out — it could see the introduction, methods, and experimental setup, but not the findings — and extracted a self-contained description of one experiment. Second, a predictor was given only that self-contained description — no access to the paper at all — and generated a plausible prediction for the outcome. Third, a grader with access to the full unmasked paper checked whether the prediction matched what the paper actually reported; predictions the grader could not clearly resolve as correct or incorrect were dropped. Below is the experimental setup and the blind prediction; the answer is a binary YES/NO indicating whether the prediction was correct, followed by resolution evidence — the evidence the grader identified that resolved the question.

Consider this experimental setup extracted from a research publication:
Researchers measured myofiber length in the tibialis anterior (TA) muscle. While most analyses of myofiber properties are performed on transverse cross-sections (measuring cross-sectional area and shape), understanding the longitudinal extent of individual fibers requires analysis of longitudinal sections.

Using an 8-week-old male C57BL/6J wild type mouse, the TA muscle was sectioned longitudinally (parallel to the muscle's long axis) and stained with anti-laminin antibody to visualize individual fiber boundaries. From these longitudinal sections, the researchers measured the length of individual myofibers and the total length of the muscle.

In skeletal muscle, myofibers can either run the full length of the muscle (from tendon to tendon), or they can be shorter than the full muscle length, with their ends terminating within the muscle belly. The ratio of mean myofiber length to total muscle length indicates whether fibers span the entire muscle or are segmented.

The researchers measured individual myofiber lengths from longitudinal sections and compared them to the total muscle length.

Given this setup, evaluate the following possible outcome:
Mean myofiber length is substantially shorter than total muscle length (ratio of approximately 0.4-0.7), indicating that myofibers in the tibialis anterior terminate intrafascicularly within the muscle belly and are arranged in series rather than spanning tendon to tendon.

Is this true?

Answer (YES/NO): NO